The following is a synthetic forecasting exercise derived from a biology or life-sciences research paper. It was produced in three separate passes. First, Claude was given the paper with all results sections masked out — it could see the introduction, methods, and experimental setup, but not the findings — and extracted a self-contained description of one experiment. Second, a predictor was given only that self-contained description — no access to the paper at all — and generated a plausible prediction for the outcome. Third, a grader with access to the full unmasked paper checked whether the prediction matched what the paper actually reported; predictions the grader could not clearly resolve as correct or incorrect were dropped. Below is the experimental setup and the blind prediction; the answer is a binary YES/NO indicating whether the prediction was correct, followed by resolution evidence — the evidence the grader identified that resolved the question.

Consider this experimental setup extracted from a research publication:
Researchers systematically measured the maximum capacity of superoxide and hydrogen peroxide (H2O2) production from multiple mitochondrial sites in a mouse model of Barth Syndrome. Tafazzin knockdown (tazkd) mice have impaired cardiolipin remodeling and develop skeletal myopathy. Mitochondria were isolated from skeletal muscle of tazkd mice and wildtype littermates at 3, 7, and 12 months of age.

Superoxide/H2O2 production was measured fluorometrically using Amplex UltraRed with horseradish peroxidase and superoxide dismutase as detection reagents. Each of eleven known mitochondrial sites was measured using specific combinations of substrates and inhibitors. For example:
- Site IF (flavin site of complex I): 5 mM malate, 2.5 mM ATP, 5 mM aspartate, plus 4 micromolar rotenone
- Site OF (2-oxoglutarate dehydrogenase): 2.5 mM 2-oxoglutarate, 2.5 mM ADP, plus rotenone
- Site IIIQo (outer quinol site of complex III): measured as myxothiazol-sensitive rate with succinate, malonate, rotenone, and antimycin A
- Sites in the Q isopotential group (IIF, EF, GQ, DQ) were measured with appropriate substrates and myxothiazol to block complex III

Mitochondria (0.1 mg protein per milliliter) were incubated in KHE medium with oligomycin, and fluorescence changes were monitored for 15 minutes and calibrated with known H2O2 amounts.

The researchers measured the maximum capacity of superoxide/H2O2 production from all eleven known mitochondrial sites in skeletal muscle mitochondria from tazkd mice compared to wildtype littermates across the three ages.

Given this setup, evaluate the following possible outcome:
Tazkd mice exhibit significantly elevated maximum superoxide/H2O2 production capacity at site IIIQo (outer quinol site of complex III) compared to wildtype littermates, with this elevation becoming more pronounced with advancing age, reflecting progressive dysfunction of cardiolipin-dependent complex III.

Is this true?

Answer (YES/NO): NO